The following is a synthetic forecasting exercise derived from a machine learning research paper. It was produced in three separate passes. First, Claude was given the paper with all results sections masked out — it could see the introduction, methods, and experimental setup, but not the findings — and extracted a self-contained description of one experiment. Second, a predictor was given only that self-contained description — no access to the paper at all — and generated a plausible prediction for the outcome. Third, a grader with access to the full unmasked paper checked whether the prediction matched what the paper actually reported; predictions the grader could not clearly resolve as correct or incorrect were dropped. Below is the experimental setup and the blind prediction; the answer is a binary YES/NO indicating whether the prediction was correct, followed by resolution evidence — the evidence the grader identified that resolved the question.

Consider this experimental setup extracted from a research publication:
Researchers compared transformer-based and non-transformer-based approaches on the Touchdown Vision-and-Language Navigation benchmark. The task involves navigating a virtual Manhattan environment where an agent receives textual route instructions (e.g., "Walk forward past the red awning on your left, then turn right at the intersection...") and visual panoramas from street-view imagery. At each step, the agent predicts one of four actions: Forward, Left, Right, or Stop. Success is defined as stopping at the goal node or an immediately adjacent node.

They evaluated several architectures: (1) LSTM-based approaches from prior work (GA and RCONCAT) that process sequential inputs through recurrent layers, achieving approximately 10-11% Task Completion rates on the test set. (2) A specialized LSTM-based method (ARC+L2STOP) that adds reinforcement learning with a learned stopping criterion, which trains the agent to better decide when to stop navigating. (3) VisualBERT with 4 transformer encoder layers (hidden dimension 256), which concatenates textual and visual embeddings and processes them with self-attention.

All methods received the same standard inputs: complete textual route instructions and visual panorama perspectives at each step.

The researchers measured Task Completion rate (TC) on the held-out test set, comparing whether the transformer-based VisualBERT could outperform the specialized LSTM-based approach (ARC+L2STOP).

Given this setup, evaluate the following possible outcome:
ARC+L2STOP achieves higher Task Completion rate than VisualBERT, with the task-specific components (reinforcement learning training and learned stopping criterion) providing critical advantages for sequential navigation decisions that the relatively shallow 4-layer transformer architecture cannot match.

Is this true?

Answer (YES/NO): YES